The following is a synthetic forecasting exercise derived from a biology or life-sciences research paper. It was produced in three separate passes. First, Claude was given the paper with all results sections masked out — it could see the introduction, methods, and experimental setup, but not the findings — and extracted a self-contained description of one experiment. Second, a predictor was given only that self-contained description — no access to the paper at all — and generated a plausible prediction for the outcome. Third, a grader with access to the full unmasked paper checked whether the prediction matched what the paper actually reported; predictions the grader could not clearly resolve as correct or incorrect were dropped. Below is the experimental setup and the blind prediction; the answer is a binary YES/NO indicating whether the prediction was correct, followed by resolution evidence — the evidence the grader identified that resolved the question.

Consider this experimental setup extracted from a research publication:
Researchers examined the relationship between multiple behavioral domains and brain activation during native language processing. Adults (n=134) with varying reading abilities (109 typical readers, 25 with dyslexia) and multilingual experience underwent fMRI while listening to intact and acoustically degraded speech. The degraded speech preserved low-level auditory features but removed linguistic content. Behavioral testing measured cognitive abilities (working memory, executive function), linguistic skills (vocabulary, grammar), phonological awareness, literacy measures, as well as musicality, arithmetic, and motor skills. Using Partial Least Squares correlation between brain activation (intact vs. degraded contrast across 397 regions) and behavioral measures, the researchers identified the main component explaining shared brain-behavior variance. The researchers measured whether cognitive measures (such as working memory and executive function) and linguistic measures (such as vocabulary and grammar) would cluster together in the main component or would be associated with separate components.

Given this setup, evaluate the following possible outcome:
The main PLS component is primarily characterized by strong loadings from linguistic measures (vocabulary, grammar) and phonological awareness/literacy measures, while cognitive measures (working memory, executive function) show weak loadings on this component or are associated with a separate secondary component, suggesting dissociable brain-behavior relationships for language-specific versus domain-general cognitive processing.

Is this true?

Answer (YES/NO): NO